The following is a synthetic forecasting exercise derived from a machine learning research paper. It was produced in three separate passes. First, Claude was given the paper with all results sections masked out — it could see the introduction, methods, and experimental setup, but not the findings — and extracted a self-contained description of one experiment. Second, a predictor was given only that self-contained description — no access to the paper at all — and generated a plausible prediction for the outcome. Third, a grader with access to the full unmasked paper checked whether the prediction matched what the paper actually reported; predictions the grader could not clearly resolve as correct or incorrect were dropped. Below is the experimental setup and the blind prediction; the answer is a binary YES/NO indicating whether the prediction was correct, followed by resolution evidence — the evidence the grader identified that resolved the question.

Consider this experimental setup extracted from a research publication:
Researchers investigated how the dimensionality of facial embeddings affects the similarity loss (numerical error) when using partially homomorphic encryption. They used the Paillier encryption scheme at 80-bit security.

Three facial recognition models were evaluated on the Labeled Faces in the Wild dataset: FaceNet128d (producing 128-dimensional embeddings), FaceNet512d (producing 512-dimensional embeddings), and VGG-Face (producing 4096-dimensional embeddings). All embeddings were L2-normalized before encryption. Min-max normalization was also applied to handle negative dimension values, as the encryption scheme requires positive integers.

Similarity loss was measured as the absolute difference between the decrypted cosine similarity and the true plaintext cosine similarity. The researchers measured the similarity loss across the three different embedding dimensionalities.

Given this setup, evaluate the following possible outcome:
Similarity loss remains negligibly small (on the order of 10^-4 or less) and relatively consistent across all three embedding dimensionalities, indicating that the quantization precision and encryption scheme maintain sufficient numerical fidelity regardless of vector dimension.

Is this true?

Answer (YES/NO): NO